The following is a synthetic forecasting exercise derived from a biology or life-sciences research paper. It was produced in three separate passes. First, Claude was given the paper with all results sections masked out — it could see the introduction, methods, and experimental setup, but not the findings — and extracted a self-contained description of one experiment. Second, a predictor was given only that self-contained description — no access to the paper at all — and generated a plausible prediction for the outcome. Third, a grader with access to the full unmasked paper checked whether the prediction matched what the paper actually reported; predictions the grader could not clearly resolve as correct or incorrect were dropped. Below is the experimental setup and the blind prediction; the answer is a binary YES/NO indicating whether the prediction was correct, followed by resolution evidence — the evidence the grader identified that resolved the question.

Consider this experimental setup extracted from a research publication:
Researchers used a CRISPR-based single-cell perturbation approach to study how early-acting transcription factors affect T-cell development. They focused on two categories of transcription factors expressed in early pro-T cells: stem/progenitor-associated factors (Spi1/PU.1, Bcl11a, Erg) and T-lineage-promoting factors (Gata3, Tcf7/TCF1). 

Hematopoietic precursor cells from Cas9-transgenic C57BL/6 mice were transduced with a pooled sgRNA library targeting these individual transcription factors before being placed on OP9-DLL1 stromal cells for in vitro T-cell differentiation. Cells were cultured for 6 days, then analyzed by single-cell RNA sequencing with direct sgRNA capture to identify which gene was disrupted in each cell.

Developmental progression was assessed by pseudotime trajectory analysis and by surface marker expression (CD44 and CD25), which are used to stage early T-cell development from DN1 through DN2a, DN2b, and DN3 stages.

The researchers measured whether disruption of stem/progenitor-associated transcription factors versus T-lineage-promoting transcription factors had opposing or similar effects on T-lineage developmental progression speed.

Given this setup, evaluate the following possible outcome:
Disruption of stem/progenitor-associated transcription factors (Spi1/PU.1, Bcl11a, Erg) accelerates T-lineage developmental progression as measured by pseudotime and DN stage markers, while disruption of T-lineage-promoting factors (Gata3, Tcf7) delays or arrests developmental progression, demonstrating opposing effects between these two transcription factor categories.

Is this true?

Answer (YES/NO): YES